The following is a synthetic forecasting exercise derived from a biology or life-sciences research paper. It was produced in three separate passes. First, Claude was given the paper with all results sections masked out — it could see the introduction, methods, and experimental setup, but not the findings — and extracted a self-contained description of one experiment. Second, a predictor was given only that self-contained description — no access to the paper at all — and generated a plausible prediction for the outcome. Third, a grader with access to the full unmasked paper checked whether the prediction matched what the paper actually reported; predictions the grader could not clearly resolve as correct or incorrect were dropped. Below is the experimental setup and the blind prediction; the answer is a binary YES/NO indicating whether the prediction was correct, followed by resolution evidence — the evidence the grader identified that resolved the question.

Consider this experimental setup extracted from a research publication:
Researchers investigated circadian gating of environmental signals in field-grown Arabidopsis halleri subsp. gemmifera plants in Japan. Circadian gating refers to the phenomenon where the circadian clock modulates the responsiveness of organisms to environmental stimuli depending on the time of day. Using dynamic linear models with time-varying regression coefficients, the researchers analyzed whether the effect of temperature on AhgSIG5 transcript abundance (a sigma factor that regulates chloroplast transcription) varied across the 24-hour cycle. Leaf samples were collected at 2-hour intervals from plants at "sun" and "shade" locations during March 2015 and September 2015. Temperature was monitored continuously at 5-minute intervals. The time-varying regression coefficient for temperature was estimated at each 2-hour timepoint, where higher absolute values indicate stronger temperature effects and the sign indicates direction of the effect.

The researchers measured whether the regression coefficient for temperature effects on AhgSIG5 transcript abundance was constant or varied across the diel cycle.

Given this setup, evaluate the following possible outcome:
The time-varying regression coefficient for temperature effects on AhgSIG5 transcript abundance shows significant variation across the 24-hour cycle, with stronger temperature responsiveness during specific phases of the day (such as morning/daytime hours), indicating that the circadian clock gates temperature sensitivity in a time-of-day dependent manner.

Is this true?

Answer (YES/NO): YES